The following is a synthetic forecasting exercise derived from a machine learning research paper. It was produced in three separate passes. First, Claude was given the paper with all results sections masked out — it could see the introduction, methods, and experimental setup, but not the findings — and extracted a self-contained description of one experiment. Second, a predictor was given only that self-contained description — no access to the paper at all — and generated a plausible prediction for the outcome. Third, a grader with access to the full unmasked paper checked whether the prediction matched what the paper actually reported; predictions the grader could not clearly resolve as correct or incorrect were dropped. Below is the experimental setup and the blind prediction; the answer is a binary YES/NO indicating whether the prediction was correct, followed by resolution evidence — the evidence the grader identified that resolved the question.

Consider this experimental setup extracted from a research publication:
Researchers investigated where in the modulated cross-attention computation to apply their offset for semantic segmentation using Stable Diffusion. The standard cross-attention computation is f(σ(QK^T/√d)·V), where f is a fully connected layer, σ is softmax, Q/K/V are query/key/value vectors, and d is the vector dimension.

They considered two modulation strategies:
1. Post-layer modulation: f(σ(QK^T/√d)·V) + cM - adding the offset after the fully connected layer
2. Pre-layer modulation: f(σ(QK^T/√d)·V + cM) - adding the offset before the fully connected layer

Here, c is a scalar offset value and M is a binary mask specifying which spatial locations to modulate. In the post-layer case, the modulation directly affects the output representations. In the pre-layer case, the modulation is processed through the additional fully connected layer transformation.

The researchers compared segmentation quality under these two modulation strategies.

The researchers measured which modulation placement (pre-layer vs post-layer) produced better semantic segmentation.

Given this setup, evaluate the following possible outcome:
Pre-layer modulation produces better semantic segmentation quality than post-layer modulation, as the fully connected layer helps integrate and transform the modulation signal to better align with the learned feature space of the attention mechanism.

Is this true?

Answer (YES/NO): NO